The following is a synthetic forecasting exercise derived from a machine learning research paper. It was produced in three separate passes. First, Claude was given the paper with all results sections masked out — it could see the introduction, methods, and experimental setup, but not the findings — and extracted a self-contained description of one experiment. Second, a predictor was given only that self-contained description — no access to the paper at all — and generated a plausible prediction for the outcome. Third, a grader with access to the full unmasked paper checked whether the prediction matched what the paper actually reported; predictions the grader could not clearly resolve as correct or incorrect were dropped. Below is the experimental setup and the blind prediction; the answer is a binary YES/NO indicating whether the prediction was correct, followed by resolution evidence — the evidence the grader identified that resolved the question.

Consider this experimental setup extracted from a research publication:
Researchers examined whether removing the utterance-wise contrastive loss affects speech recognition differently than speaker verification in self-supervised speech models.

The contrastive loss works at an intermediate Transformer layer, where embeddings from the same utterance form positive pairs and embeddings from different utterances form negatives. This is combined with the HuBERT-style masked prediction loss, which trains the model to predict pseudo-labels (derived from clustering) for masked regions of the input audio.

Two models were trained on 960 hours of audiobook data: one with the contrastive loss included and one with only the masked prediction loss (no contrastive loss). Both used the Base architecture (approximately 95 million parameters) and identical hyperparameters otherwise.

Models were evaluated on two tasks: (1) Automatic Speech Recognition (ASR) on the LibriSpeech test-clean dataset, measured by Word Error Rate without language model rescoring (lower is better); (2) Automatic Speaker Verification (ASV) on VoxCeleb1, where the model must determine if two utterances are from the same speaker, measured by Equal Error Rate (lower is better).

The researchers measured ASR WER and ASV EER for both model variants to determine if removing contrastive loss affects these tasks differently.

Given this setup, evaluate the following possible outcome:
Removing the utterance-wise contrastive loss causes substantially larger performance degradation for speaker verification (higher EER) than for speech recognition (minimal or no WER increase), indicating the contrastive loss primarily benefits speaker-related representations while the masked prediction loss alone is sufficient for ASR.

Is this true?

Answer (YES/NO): YES